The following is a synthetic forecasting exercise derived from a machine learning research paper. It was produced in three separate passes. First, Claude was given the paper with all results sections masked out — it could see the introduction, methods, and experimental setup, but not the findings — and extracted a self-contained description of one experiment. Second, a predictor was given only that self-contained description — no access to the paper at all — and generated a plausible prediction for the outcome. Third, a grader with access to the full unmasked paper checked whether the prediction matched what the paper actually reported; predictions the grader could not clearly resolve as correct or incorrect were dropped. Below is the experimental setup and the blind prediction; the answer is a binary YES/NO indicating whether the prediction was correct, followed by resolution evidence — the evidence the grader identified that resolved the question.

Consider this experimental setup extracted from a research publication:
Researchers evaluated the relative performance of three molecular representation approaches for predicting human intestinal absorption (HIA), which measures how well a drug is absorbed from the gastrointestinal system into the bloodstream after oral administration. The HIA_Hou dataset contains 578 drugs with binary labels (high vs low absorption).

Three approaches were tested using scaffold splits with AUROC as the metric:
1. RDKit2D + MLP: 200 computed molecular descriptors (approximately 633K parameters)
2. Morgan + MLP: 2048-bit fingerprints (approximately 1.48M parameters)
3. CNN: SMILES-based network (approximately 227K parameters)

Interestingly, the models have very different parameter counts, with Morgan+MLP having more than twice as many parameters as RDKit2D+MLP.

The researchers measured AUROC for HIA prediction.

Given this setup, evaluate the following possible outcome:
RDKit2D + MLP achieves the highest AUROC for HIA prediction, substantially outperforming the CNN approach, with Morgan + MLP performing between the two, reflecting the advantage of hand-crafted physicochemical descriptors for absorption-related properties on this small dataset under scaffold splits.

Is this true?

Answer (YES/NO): NO